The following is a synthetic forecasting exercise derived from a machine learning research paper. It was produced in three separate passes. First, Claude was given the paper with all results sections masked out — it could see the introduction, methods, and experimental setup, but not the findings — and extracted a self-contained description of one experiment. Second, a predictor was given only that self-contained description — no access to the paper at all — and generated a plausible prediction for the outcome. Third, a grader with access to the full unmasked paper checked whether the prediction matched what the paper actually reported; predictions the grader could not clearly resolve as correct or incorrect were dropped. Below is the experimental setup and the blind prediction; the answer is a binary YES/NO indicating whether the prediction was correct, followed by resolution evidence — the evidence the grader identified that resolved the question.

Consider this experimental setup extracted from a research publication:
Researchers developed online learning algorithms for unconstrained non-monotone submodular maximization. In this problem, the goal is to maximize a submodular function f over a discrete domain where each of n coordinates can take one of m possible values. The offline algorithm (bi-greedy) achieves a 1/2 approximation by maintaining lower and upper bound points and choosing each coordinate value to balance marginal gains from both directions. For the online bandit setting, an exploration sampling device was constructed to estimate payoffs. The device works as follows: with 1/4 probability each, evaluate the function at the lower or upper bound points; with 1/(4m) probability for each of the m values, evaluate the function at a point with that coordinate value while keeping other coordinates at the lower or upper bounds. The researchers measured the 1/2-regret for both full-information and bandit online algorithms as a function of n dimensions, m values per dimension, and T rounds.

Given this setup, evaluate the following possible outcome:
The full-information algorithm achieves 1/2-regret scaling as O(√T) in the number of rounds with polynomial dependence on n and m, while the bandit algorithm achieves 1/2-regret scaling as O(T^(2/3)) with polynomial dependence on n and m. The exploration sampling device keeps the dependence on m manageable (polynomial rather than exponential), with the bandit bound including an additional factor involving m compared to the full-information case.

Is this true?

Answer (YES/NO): YES